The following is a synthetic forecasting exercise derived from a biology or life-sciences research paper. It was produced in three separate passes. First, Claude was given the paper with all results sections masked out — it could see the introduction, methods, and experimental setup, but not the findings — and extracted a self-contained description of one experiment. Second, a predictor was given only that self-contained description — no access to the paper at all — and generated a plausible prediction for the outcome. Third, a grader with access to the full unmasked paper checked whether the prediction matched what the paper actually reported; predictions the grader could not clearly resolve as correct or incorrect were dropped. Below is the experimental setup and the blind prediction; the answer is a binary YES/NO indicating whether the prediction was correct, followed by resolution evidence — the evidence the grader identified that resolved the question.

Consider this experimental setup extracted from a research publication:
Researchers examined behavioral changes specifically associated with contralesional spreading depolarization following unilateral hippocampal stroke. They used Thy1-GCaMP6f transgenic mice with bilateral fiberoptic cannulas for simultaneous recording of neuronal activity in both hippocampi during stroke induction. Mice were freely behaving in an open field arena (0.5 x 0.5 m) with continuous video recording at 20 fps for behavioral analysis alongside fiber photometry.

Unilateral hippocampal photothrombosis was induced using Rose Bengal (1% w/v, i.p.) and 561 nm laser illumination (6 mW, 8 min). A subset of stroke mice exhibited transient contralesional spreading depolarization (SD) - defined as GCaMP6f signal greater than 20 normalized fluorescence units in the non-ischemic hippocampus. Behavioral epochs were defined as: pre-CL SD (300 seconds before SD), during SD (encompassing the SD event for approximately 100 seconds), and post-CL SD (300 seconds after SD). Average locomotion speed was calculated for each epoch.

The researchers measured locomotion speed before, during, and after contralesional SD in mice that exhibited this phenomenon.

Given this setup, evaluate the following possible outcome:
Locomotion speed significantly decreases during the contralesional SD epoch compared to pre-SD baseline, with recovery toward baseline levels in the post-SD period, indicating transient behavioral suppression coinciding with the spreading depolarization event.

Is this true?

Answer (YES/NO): NO